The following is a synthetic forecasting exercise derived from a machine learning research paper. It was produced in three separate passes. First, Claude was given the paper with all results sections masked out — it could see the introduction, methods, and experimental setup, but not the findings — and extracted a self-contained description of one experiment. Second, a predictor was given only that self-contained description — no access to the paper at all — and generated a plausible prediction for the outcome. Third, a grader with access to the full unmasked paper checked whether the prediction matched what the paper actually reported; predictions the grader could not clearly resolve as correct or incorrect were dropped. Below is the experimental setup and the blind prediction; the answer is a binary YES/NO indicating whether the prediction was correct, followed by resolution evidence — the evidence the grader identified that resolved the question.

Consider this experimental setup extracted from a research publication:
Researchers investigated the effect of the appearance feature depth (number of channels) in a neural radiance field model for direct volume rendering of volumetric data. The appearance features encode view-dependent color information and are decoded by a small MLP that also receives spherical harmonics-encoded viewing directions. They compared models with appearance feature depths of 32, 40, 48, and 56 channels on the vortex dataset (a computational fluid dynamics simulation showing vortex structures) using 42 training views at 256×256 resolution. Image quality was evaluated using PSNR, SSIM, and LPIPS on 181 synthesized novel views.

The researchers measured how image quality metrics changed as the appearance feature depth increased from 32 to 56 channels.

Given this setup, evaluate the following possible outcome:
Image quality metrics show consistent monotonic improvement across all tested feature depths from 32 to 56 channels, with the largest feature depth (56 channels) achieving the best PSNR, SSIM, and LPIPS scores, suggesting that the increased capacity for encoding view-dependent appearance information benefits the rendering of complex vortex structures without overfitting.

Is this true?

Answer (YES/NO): YES